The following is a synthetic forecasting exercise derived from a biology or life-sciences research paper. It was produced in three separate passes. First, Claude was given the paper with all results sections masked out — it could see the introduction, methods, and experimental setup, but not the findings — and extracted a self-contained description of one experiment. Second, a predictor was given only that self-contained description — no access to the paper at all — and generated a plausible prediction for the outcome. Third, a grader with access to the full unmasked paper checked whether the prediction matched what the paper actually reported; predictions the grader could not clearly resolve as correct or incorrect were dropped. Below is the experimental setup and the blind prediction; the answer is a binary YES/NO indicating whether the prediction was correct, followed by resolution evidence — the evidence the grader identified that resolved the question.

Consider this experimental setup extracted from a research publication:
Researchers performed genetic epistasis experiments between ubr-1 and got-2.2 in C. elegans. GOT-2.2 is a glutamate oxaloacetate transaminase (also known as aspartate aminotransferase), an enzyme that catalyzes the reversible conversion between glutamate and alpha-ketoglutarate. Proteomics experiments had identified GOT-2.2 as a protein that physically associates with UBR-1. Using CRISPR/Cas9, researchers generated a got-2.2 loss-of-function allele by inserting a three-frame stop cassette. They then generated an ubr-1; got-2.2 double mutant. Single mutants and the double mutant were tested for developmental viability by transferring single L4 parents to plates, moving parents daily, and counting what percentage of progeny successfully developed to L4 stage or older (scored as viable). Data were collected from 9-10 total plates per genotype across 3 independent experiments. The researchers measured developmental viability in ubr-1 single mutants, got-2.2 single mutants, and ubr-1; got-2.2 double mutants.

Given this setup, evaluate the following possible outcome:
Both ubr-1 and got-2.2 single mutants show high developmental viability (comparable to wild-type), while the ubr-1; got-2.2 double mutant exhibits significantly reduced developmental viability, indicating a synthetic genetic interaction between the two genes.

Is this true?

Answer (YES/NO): NO